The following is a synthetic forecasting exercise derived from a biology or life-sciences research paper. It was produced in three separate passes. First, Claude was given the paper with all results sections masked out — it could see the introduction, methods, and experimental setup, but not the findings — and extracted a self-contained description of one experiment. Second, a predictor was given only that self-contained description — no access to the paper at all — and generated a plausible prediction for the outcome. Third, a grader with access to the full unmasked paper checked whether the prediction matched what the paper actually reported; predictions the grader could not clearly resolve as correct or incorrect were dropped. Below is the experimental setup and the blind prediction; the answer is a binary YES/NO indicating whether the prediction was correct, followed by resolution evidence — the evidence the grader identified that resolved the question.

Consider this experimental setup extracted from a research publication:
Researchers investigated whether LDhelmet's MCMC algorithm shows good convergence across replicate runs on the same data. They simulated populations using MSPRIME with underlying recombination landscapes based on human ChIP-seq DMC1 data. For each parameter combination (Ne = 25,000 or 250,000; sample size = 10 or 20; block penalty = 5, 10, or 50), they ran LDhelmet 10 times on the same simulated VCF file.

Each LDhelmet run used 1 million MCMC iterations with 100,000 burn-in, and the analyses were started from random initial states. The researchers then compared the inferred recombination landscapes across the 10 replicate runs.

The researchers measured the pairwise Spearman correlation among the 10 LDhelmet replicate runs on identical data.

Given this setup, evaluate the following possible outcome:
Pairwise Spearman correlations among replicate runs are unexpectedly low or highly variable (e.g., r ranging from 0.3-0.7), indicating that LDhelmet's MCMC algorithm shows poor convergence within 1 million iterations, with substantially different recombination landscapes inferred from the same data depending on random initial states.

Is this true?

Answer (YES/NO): NO